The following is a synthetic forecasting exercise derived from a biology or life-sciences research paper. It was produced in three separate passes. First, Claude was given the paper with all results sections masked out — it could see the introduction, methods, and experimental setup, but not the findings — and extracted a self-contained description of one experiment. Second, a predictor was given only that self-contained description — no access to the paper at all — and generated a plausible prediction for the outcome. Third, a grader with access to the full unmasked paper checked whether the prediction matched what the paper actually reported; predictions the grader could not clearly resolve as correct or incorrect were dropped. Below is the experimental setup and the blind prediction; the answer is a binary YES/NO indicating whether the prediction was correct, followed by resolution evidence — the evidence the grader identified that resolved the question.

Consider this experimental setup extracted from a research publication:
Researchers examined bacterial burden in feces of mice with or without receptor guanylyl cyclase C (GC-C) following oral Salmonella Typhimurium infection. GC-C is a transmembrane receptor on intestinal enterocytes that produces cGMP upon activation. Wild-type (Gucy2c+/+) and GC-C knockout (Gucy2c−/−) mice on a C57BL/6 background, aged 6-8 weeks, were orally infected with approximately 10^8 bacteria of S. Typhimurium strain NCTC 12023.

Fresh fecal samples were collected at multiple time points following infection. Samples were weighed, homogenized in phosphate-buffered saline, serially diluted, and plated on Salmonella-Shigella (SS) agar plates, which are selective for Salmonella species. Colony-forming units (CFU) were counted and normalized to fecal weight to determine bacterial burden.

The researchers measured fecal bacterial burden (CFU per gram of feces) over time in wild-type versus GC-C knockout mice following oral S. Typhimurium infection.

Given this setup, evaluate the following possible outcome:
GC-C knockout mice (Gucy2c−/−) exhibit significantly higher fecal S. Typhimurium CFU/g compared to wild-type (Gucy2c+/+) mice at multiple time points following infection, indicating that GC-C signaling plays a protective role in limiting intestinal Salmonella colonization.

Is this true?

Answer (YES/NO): NO